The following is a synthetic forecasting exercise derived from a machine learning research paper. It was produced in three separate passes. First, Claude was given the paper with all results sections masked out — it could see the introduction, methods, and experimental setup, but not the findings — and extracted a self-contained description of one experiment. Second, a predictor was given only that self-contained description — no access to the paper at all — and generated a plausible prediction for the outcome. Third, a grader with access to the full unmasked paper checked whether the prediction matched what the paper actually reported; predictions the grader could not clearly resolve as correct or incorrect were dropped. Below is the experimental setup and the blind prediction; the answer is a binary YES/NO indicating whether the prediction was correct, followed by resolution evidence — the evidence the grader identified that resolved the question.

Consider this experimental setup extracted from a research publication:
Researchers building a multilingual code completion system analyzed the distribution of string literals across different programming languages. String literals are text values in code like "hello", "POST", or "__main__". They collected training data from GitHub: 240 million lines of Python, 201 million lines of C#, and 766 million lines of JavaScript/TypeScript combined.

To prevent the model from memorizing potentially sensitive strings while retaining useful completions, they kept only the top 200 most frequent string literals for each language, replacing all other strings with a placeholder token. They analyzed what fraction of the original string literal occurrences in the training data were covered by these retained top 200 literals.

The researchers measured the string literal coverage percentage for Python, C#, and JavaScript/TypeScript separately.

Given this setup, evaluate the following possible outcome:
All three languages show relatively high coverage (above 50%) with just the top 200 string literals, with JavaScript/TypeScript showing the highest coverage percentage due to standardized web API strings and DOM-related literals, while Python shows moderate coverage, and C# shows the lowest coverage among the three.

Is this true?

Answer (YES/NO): NO